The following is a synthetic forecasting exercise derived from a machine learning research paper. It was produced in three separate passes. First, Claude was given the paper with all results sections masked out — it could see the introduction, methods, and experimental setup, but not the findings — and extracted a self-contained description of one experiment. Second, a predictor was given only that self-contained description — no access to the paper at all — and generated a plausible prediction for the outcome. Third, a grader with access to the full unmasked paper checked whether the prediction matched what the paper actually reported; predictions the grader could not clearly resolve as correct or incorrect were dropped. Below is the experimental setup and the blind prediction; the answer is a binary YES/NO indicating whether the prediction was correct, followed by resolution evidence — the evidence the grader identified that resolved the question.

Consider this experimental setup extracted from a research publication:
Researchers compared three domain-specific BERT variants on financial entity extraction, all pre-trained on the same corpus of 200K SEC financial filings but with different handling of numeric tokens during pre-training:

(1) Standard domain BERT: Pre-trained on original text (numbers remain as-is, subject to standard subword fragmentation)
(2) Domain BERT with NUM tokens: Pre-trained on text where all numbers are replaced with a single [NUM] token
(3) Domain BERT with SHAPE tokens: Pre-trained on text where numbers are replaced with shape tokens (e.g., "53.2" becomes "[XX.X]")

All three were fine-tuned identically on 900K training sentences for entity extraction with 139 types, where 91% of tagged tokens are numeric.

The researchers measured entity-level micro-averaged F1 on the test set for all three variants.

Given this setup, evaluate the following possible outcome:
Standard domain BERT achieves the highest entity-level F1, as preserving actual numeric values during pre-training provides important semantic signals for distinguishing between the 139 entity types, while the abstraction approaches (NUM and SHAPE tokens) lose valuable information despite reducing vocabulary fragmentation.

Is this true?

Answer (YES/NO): NO